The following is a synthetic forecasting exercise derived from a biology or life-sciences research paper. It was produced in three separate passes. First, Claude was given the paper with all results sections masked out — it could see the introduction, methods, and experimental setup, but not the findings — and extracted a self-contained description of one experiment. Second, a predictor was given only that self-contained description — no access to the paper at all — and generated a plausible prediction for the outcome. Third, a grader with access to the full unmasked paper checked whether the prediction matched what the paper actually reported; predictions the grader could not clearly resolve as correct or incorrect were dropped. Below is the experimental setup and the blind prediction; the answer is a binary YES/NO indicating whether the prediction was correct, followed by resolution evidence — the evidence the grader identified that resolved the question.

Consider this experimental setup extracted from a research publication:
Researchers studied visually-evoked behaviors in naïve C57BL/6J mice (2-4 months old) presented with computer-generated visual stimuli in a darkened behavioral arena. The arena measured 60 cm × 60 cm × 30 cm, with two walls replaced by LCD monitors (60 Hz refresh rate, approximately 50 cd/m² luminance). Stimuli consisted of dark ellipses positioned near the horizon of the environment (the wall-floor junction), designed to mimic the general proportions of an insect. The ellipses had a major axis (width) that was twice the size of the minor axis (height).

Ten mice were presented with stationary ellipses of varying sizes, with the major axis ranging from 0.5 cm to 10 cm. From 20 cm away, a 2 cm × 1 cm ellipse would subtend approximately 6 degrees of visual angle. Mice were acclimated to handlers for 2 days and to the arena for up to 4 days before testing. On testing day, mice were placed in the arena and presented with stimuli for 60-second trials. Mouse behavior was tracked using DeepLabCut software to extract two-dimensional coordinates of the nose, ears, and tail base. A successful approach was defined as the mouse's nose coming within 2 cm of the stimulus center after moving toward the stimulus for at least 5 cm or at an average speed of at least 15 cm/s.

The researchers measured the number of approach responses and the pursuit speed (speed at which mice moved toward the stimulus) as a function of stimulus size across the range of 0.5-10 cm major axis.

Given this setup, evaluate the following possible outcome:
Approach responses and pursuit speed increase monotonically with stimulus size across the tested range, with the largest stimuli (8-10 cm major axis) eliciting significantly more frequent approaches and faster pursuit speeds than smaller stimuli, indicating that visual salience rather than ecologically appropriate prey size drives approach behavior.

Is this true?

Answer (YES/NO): NO